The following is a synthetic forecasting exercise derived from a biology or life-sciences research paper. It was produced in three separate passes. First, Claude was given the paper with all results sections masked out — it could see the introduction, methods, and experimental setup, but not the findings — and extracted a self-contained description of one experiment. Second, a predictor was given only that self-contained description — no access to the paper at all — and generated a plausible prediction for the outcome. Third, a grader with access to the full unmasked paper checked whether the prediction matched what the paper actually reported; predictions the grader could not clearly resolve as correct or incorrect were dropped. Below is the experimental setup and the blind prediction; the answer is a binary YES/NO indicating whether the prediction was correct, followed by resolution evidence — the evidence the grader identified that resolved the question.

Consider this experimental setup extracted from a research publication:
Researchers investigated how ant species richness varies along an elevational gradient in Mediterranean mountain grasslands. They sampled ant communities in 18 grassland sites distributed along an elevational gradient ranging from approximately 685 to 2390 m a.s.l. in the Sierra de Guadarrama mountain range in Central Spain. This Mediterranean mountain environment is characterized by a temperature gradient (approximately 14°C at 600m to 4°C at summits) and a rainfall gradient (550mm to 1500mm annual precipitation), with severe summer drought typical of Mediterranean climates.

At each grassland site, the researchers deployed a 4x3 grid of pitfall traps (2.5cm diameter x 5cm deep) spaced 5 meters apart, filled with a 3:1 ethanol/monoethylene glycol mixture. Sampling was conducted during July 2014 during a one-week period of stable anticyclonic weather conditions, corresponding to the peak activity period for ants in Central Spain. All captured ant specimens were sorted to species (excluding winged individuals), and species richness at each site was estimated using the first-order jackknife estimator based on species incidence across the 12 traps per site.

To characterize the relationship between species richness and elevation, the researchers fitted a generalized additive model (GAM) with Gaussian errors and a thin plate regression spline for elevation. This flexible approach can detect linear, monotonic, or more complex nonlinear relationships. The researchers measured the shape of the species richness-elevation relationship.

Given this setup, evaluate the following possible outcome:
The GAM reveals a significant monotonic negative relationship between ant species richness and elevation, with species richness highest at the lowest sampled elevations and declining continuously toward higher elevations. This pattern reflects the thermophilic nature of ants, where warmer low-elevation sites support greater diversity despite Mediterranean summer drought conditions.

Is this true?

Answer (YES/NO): NO